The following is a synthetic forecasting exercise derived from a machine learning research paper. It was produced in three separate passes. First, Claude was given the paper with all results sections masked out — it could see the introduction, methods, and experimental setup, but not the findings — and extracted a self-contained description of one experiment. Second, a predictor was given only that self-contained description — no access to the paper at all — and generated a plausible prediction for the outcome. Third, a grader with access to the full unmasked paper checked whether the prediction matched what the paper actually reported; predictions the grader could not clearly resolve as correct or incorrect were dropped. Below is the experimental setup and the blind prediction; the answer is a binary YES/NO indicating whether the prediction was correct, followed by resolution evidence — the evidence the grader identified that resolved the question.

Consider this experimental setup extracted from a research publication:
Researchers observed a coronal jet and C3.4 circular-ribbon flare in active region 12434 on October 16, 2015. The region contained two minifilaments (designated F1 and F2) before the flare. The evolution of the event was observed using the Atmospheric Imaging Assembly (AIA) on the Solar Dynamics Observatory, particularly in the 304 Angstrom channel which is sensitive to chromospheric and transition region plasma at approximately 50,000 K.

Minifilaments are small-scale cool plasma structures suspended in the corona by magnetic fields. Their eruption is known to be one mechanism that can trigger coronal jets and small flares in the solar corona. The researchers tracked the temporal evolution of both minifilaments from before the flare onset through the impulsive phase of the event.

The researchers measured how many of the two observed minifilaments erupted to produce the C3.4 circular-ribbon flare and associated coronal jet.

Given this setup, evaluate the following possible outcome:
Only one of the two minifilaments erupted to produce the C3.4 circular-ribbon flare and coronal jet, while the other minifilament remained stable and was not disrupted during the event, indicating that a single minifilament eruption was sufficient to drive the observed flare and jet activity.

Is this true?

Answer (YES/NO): YES